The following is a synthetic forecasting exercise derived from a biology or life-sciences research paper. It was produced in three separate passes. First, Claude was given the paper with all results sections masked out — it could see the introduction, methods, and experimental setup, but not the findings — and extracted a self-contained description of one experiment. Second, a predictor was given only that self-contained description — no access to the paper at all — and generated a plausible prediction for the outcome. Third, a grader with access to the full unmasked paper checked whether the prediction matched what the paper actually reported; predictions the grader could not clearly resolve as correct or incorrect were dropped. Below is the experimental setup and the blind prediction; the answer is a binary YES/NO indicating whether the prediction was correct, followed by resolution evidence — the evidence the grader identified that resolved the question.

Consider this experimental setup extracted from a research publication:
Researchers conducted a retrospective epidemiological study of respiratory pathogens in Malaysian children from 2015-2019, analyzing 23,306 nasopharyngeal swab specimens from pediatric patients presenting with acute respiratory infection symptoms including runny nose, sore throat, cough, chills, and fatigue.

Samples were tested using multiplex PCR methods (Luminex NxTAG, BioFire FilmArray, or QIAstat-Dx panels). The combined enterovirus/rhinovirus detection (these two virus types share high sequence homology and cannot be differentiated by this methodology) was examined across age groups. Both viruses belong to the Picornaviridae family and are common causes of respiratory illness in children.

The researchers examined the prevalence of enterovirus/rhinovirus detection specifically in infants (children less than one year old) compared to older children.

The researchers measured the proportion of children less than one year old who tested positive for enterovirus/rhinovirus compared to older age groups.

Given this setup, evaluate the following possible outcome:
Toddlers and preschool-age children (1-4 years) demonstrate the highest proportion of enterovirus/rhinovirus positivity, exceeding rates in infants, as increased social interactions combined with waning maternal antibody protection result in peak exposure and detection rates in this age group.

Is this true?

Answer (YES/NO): NO